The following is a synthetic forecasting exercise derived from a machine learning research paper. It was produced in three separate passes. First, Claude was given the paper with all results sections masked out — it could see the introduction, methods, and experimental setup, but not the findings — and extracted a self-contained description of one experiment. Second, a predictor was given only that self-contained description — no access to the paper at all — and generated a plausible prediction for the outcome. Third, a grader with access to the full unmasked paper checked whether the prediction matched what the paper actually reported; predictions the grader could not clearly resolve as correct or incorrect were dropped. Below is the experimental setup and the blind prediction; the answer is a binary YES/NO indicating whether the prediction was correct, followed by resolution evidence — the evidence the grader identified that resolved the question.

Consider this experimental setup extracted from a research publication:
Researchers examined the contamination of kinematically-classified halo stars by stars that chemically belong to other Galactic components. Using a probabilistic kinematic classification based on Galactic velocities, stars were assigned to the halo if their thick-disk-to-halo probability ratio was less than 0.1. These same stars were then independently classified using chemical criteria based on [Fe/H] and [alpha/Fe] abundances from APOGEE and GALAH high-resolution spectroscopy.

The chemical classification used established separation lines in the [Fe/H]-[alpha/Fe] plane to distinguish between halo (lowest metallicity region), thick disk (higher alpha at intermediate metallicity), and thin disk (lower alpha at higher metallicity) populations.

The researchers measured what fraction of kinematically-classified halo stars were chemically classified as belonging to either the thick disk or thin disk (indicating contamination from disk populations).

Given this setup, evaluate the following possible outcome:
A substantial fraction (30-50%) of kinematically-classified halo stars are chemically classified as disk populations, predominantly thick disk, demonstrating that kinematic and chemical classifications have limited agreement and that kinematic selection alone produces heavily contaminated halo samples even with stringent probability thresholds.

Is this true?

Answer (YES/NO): YES